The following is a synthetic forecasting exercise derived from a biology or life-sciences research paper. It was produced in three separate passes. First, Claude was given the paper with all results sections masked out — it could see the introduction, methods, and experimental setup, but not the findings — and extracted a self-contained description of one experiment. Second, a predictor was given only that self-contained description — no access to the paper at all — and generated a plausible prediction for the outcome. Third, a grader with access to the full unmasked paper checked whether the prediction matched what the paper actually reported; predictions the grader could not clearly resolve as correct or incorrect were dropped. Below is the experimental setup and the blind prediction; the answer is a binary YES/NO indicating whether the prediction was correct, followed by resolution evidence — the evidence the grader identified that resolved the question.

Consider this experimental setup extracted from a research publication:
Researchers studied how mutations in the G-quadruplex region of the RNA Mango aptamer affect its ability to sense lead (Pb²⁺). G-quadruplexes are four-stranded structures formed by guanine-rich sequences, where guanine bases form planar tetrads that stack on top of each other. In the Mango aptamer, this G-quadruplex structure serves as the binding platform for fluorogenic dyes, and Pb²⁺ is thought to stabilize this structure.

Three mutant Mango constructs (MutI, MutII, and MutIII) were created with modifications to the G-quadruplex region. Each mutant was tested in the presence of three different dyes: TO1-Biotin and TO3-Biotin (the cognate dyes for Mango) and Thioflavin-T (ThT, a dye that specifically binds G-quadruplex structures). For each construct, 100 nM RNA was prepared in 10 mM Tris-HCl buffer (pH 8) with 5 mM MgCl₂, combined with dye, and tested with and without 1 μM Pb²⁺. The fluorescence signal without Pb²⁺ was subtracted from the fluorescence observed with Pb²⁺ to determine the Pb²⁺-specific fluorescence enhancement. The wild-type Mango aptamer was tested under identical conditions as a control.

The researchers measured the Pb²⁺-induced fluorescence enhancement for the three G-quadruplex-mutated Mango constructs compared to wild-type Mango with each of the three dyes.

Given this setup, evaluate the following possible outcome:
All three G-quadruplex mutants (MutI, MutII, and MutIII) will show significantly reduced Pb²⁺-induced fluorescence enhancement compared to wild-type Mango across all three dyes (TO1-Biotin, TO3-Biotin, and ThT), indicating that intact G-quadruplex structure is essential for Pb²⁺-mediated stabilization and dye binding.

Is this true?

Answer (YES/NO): YES